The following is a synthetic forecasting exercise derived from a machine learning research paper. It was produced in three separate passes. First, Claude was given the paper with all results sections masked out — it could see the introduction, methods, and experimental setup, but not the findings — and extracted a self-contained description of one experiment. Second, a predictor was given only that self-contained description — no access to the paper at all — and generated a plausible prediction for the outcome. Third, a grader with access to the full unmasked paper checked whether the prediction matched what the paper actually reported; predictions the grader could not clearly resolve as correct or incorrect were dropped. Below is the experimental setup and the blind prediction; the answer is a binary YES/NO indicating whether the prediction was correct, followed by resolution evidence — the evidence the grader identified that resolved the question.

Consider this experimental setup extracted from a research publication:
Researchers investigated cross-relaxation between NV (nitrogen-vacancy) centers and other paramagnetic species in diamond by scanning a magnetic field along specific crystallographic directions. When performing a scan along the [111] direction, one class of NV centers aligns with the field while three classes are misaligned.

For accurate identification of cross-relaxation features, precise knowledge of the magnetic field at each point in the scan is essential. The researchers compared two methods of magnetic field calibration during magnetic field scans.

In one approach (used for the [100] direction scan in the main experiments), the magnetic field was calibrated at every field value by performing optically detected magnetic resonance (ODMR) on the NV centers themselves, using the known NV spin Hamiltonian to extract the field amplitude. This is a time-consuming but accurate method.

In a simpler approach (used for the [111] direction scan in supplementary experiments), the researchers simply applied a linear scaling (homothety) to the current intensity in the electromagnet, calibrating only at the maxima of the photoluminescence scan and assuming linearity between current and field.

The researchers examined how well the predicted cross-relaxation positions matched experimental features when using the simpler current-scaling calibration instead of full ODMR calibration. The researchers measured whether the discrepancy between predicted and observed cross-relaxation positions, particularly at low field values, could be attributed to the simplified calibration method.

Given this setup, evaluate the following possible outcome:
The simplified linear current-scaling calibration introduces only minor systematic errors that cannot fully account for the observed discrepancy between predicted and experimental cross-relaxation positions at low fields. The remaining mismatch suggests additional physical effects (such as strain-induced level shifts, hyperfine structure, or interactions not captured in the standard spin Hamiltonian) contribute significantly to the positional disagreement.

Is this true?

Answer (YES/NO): NO